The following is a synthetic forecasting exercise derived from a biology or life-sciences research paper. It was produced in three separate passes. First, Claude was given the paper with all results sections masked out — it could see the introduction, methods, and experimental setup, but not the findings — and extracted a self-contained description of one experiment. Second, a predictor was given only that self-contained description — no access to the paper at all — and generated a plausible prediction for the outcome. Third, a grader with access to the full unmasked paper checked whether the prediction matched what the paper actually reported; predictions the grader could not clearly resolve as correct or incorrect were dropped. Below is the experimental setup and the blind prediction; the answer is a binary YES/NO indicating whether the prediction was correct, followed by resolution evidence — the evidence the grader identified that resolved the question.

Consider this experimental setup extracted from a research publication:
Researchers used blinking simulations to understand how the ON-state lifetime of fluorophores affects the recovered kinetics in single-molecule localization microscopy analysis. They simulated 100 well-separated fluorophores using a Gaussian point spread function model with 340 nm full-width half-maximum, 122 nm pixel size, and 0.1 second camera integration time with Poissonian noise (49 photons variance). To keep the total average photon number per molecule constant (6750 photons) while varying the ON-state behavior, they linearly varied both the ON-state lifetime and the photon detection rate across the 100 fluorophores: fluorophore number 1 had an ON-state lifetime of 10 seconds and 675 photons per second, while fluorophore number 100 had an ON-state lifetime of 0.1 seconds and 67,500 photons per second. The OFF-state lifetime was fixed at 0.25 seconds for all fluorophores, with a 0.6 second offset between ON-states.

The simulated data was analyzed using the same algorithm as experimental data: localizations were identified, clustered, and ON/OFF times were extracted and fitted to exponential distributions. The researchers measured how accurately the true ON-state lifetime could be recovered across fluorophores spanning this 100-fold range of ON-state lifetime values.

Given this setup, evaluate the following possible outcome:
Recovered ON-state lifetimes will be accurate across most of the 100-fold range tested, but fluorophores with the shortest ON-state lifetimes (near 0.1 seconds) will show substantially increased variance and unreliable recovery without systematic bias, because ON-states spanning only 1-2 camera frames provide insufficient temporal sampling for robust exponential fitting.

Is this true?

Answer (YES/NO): NO